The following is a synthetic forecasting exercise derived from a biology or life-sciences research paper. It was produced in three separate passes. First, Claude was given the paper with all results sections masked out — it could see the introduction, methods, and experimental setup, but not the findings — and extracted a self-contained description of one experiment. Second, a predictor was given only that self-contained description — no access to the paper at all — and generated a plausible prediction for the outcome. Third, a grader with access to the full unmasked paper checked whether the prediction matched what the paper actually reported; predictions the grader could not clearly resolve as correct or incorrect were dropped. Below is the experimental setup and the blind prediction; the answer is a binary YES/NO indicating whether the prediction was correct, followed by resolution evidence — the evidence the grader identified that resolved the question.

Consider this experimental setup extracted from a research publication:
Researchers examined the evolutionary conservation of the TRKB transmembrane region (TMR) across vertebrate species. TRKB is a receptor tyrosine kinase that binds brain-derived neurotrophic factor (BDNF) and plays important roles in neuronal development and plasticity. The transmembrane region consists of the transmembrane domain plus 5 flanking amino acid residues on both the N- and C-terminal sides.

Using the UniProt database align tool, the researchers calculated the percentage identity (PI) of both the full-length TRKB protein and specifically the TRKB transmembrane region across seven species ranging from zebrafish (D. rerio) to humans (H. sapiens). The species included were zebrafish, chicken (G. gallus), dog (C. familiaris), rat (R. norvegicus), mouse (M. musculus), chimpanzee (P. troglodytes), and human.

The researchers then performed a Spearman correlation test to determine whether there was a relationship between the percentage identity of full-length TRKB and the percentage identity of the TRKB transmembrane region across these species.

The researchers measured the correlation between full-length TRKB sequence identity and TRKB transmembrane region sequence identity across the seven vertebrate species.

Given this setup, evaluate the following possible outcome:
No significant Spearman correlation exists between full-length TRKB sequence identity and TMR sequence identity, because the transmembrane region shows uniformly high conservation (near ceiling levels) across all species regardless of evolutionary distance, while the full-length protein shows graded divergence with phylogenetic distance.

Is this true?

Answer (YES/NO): NO